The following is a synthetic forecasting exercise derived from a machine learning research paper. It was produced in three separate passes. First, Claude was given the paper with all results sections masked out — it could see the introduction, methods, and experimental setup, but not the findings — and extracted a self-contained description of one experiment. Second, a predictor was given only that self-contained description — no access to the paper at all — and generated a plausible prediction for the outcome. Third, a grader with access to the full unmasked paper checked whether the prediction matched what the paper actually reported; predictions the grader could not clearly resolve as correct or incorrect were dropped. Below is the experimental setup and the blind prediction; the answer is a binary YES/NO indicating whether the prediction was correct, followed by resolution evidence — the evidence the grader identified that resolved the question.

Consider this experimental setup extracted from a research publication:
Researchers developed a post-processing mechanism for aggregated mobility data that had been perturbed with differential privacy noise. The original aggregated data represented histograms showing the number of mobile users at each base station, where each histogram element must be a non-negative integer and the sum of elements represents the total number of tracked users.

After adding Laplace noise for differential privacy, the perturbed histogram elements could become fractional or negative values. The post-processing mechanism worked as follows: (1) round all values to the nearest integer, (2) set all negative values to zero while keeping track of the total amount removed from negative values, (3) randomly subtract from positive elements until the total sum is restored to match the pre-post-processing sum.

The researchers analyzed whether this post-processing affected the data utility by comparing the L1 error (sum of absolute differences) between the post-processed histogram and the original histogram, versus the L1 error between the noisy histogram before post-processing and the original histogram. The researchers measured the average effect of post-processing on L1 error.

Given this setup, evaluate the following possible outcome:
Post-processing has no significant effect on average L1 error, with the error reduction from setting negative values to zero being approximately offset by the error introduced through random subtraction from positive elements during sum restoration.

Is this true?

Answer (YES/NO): NO